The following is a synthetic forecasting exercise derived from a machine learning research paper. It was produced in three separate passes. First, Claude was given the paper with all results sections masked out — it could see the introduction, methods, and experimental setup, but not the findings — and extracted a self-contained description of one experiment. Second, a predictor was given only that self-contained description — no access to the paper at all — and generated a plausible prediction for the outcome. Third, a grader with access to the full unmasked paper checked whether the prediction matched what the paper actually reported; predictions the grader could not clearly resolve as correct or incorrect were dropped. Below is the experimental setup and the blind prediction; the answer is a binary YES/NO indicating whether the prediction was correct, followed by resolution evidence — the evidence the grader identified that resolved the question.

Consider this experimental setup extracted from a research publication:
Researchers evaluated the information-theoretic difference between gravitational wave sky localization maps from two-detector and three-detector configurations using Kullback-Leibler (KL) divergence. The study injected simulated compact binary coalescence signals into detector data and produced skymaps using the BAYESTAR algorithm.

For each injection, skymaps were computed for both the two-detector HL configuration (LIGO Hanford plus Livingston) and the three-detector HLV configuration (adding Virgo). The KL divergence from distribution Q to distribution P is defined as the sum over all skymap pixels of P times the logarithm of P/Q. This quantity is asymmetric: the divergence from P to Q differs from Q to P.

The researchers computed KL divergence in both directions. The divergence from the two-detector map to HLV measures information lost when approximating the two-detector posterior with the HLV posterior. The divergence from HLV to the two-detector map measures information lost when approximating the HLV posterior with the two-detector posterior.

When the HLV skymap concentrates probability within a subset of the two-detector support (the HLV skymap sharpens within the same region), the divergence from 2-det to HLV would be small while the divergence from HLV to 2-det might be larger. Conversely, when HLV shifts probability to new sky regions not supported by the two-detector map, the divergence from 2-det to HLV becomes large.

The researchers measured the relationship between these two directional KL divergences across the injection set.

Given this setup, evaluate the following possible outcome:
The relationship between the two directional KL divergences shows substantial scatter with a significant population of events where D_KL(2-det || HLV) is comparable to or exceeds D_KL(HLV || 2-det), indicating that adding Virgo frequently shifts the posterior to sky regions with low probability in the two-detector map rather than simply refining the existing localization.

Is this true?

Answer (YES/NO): NO